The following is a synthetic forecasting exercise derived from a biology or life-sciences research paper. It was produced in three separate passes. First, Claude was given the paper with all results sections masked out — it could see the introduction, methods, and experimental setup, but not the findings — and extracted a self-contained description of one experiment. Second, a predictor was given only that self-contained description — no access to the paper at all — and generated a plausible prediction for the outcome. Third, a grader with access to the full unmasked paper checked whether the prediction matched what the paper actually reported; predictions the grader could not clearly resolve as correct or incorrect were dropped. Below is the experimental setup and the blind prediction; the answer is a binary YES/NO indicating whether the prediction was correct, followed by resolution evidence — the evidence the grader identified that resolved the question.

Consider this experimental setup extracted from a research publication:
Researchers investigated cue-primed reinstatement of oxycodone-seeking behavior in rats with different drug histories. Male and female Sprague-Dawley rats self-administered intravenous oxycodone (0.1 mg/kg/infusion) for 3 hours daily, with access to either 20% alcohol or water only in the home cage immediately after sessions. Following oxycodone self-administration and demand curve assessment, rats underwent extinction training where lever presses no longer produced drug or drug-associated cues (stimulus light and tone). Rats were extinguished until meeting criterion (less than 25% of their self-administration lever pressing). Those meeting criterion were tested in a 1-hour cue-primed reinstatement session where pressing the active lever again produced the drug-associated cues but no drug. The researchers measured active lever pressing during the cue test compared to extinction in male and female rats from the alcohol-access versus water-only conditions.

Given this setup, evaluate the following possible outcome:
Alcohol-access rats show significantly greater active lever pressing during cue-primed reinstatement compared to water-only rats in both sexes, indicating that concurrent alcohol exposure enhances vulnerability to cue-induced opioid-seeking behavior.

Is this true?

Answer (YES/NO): NO